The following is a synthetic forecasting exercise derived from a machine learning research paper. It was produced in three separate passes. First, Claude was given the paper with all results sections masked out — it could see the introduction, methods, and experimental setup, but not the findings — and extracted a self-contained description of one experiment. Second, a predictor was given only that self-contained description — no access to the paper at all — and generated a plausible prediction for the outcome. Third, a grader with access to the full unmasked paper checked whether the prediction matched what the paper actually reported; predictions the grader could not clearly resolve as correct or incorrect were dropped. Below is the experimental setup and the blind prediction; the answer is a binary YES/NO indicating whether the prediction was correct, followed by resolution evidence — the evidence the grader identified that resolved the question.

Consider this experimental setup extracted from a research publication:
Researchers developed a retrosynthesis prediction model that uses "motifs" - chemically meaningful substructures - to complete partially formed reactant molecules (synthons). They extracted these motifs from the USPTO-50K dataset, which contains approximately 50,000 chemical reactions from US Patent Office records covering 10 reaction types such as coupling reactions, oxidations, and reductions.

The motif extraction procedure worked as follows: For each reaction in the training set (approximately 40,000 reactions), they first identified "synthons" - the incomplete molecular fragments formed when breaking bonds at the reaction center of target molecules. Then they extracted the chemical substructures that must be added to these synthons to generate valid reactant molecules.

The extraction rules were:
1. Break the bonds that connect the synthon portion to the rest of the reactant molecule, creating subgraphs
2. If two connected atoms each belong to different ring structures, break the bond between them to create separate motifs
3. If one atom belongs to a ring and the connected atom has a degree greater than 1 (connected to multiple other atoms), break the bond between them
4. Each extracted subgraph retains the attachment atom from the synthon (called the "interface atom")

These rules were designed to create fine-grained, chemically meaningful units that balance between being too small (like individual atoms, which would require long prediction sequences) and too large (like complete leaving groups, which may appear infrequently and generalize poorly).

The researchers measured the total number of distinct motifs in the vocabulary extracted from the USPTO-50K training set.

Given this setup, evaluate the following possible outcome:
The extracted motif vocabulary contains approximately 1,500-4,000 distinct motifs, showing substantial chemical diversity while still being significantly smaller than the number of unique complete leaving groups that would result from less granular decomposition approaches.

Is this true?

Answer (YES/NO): NO